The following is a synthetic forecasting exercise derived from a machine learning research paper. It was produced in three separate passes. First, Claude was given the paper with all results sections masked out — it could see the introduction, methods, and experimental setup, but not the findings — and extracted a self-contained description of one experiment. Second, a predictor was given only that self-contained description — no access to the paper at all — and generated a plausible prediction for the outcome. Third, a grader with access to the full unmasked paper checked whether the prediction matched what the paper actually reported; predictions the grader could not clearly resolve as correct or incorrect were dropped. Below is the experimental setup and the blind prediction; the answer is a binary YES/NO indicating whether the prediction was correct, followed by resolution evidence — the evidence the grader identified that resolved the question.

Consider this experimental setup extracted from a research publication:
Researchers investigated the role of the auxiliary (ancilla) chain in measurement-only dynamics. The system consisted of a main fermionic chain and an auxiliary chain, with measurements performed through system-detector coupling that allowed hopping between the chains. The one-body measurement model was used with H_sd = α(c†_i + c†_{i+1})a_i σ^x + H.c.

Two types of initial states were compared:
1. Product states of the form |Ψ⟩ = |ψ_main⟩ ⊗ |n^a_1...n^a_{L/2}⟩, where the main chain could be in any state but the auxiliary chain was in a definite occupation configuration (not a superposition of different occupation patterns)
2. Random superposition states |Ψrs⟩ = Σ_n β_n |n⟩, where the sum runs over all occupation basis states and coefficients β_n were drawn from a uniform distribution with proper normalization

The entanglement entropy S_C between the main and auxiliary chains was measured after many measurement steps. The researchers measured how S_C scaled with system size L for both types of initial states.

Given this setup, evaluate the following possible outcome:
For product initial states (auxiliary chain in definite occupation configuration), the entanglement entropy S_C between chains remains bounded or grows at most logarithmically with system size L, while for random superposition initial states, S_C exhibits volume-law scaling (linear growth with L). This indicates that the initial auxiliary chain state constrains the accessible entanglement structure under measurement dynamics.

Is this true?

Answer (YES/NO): NO